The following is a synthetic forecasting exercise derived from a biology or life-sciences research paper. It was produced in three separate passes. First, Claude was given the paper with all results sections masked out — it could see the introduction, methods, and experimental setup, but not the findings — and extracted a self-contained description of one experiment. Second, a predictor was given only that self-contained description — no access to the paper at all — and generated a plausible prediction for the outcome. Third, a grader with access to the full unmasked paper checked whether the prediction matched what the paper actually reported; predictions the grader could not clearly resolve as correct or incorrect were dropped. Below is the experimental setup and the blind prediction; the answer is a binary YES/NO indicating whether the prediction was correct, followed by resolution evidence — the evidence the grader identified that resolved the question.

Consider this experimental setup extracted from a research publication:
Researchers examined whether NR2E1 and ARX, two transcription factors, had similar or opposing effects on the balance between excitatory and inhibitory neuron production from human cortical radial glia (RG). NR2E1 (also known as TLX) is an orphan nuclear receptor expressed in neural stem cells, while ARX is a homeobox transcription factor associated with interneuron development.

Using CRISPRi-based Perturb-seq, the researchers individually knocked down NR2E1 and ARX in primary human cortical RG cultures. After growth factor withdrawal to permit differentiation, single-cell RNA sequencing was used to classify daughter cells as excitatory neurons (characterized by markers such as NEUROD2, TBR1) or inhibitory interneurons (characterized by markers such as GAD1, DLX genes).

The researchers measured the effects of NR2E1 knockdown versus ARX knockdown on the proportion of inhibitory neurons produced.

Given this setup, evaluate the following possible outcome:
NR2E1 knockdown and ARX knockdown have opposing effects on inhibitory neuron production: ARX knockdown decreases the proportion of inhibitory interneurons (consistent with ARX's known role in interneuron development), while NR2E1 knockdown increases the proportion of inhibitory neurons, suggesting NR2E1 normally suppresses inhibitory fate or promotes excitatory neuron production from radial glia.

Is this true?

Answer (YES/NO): YES